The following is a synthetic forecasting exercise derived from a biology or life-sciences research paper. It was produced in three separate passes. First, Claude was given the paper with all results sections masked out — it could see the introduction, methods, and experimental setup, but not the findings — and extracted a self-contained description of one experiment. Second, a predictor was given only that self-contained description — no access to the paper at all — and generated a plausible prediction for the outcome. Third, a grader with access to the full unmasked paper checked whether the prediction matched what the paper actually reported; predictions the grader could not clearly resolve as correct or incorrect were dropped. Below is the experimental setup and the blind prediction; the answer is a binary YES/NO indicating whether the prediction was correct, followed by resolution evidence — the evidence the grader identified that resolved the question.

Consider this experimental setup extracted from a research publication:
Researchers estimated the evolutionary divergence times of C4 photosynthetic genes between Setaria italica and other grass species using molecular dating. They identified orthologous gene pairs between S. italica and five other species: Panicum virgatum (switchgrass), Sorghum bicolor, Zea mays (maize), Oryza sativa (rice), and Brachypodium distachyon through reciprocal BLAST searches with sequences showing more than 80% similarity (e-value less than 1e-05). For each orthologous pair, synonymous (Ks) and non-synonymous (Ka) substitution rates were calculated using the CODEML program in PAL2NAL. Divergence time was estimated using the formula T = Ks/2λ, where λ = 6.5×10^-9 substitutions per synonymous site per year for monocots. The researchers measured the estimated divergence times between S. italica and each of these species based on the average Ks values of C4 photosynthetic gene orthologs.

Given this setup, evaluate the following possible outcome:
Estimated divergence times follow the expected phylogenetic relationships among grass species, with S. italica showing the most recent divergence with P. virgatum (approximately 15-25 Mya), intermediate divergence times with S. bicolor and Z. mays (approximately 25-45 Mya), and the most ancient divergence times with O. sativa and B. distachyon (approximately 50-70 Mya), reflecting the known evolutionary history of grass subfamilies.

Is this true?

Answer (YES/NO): NO